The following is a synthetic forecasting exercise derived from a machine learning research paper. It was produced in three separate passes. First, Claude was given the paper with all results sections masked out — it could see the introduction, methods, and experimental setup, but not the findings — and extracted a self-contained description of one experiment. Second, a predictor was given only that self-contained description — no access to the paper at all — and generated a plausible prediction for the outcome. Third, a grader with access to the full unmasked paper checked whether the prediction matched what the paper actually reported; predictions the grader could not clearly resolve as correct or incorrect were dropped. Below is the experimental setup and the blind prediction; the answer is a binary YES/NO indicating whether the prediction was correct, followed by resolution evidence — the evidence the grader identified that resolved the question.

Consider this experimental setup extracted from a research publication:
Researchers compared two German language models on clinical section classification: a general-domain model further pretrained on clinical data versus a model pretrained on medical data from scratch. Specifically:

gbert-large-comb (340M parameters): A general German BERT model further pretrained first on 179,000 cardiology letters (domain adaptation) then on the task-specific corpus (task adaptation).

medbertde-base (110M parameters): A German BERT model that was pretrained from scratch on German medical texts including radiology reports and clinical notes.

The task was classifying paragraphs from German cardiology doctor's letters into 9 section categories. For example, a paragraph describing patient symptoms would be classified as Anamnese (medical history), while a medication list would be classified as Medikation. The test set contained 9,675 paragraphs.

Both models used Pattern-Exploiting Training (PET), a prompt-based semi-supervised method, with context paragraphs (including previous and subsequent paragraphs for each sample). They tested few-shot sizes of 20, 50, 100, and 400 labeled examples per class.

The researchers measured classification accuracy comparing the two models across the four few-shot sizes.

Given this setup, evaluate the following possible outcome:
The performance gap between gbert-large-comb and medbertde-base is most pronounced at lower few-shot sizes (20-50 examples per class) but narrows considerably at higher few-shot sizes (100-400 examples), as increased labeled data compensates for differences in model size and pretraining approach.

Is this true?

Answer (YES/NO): NO